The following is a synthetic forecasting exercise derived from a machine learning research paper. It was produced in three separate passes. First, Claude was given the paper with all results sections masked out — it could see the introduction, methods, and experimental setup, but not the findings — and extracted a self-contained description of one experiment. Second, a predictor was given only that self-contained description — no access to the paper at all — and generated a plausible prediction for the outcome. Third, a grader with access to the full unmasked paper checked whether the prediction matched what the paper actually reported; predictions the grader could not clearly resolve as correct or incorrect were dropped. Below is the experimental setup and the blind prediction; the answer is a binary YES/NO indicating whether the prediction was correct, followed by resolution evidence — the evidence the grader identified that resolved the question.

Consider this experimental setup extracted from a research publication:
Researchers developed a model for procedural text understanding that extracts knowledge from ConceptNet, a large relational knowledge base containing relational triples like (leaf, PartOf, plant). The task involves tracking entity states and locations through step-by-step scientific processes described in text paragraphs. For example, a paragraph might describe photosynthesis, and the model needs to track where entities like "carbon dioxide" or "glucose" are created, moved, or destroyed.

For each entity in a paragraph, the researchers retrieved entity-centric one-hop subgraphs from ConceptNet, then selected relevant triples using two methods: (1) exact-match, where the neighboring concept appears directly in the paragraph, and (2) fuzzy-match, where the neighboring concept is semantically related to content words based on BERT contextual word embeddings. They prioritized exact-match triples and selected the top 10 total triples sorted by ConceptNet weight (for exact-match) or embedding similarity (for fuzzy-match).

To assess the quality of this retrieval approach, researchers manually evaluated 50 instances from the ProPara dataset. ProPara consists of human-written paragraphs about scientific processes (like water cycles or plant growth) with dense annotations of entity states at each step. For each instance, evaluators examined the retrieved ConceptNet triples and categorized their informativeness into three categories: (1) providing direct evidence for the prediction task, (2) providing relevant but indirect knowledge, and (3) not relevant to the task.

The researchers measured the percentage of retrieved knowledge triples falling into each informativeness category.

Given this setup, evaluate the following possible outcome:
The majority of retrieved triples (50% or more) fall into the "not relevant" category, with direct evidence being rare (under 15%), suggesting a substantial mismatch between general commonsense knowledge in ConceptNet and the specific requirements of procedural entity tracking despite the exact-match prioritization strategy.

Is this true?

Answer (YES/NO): NO